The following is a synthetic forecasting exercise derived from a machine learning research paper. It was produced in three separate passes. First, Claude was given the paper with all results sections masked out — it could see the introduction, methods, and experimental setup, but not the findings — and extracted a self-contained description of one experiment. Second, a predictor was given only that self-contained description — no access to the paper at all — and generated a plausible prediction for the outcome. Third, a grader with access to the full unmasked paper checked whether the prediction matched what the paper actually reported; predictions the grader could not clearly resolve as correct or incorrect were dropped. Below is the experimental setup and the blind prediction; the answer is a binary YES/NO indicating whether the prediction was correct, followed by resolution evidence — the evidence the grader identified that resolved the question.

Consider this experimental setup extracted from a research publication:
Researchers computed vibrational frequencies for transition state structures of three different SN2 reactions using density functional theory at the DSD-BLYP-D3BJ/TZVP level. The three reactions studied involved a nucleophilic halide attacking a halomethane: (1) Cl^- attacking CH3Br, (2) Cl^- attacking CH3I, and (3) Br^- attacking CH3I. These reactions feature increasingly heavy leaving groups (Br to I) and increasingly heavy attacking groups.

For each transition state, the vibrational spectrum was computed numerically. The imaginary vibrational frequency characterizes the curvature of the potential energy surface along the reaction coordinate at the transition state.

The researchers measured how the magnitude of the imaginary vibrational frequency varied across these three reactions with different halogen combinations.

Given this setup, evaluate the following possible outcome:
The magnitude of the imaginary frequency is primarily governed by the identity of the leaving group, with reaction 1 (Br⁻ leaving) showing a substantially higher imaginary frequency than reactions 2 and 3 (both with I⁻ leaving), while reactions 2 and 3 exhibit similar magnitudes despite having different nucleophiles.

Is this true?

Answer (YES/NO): NO